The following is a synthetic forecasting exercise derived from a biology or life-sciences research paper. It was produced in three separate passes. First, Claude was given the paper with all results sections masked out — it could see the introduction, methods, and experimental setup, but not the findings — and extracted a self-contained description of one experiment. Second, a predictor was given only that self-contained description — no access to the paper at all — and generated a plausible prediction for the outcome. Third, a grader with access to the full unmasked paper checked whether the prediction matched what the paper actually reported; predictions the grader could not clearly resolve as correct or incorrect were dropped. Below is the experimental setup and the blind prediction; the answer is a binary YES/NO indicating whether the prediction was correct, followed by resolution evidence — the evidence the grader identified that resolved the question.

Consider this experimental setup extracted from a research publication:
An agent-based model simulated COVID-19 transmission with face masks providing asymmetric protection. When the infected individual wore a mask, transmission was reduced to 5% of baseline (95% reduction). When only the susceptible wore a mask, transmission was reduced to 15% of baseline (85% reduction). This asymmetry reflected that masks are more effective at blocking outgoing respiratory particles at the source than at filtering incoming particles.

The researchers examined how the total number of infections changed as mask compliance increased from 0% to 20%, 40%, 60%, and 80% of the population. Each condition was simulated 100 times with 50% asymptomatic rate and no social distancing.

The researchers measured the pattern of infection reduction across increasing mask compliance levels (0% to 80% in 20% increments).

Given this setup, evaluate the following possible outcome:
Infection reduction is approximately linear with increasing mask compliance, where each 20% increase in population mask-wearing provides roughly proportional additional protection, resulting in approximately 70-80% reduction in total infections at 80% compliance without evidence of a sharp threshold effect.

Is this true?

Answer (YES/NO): NO